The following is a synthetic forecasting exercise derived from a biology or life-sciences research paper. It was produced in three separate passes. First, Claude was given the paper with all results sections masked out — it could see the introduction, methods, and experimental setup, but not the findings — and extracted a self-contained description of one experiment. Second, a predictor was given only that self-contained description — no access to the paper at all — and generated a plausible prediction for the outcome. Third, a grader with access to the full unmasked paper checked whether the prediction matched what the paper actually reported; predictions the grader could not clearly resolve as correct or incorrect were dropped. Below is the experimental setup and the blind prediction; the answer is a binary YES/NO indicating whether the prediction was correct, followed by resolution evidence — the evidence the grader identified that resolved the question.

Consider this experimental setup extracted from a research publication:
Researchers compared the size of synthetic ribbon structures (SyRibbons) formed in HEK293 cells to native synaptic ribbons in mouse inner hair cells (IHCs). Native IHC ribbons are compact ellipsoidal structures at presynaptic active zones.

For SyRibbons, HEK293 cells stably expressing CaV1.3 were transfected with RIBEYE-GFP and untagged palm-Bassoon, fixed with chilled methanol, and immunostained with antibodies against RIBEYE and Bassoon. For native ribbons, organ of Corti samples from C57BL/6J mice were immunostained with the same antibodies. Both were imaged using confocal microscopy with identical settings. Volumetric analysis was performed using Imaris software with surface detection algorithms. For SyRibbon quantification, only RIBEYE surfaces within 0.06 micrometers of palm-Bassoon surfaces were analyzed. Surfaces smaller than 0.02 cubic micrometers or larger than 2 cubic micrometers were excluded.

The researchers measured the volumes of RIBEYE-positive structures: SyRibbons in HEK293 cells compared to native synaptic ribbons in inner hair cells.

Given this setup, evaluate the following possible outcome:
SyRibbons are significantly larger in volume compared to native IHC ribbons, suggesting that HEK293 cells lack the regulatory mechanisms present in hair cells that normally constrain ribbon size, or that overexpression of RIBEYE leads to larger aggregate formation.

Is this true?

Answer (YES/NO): NO